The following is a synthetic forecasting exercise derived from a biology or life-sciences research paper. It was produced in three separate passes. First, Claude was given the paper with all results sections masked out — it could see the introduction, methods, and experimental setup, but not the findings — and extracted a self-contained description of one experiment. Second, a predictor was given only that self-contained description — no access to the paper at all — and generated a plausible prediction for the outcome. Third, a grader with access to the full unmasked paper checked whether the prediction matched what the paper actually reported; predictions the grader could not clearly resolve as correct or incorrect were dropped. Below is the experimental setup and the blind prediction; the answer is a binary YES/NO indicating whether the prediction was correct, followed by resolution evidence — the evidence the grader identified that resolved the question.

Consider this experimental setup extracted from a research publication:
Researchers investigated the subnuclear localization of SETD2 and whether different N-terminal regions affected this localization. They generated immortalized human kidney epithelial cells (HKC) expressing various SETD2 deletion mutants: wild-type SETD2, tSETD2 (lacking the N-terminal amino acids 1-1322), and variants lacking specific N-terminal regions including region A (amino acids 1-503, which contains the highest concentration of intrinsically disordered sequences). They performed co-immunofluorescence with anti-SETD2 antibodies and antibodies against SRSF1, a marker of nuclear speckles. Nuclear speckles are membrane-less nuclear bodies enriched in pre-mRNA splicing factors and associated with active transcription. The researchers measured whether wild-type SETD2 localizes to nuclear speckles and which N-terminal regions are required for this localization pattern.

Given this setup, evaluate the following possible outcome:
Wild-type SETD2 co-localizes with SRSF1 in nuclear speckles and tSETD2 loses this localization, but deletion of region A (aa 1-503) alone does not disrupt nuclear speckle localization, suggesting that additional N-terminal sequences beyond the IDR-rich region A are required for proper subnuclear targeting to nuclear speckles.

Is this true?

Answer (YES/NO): NO